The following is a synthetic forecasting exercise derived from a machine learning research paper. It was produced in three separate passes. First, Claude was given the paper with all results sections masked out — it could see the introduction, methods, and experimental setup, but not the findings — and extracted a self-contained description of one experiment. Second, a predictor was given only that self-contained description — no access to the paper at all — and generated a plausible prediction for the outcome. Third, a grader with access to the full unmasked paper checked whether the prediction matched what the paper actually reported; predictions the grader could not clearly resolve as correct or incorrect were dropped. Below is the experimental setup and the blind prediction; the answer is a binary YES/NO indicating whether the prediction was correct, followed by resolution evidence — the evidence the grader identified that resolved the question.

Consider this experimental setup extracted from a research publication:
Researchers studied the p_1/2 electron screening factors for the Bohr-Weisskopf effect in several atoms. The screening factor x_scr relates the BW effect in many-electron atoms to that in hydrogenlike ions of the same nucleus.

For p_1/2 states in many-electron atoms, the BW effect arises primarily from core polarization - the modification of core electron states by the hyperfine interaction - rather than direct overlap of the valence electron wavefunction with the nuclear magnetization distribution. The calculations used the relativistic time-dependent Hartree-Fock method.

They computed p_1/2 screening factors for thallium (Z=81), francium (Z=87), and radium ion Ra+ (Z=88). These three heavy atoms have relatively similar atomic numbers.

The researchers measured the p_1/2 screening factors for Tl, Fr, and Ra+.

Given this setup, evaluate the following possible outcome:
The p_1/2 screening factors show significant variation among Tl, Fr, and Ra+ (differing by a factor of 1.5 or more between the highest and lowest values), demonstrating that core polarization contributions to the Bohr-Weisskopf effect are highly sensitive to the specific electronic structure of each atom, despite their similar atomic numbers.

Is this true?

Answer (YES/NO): NO